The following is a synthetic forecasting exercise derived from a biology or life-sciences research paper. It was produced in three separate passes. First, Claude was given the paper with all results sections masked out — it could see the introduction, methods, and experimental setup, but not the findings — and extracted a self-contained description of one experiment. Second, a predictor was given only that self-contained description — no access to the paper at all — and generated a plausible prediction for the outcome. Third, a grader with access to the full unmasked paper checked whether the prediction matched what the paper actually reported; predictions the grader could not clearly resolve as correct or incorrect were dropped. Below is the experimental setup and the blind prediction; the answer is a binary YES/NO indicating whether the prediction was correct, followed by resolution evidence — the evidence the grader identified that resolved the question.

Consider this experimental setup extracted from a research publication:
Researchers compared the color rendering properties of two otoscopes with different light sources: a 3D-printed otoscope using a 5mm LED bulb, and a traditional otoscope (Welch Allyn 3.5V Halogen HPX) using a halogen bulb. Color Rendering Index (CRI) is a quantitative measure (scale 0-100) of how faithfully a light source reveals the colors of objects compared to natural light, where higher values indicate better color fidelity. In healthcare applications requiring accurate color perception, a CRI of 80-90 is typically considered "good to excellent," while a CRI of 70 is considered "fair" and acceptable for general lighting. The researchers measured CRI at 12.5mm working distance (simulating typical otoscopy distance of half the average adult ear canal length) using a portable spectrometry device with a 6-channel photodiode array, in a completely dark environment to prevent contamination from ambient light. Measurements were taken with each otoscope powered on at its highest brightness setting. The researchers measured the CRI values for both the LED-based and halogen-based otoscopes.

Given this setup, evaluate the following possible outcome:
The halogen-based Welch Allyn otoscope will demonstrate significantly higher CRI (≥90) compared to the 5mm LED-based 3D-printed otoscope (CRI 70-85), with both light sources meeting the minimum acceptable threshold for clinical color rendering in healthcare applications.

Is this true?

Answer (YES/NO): NO